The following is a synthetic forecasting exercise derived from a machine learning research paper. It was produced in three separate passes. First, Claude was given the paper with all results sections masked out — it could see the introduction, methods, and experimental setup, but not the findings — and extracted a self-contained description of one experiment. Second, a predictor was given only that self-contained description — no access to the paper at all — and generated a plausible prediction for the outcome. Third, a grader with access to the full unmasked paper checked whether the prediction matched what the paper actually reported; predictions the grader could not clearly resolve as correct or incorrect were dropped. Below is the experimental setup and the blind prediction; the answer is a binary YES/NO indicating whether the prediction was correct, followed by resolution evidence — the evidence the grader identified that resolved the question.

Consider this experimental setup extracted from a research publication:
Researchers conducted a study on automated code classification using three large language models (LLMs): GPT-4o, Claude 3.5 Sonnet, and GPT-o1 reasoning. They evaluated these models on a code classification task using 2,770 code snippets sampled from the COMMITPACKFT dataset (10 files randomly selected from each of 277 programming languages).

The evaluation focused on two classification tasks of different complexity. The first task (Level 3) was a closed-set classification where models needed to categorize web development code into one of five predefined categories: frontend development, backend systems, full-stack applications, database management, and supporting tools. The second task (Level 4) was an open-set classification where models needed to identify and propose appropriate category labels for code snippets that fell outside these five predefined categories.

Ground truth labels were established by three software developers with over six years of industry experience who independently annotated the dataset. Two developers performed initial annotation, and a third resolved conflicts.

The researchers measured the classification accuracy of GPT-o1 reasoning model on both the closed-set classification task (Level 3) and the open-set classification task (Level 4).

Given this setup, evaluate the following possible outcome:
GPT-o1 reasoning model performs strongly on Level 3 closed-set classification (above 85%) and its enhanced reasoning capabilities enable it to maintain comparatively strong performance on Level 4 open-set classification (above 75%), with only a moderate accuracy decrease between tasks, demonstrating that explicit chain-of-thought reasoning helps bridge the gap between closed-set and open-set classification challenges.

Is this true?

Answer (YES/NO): NO